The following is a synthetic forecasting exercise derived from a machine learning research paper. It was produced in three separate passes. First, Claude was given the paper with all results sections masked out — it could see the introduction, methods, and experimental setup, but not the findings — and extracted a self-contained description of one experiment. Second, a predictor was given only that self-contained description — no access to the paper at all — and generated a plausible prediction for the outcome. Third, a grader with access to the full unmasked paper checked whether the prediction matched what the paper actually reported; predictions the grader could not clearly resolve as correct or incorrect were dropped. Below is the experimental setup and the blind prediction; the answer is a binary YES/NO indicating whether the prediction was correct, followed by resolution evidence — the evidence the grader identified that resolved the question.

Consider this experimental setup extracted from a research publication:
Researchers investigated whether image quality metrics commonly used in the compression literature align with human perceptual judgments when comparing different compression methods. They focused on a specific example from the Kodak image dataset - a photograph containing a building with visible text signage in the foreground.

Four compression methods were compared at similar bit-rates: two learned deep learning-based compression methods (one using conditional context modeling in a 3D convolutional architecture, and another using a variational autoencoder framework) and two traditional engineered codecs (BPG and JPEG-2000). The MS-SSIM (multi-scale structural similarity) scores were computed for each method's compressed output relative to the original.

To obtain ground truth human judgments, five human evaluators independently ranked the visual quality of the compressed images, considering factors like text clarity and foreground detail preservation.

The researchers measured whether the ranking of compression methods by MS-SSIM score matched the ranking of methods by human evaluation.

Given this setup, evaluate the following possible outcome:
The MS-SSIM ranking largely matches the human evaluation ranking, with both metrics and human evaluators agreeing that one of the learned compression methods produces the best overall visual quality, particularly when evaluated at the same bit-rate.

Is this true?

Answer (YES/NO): NO